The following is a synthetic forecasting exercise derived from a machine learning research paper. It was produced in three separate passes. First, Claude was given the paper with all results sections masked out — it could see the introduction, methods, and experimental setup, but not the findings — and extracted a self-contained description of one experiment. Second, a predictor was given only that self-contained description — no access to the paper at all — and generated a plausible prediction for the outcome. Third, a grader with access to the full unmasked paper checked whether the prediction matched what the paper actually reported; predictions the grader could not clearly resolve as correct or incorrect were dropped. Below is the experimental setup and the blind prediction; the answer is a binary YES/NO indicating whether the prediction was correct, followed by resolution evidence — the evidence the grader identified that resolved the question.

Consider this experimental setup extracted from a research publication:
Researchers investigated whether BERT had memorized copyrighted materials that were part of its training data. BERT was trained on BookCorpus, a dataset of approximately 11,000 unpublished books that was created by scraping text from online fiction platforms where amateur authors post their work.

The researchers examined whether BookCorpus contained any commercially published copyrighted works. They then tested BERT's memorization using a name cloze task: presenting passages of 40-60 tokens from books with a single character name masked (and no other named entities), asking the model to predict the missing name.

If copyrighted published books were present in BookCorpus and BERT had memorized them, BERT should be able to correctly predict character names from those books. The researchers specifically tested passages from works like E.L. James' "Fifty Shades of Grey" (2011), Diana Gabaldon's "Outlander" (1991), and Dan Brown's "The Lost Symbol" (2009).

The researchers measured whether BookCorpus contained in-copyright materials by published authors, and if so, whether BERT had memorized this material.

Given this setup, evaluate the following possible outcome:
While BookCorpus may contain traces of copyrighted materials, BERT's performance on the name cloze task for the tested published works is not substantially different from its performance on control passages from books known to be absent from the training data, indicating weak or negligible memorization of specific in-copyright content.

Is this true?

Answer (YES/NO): NO